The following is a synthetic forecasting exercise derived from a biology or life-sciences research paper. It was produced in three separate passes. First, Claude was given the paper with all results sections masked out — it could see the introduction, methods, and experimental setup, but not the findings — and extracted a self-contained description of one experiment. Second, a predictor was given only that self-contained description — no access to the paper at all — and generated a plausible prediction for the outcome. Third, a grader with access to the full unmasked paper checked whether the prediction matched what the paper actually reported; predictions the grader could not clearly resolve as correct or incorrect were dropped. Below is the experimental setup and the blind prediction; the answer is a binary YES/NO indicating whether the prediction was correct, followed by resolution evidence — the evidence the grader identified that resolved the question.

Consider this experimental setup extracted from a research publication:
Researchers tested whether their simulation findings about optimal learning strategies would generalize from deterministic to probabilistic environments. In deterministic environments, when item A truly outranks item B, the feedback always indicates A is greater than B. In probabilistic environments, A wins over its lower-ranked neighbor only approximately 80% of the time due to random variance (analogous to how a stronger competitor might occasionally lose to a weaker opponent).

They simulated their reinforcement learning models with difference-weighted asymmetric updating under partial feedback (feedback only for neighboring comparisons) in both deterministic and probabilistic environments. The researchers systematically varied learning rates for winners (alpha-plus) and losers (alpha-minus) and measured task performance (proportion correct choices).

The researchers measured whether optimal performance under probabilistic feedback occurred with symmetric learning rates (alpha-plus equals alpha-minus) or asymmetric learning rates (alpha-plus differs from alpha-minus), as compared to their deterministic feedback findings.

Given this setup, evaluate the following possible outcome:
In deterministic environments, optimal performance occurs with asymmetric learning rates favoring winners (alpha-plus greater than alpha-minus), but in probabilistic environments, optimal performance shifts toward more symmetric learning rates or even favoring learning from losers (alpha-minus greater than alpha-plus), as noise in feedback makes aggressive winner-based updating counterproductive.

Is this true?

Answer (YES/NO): NO